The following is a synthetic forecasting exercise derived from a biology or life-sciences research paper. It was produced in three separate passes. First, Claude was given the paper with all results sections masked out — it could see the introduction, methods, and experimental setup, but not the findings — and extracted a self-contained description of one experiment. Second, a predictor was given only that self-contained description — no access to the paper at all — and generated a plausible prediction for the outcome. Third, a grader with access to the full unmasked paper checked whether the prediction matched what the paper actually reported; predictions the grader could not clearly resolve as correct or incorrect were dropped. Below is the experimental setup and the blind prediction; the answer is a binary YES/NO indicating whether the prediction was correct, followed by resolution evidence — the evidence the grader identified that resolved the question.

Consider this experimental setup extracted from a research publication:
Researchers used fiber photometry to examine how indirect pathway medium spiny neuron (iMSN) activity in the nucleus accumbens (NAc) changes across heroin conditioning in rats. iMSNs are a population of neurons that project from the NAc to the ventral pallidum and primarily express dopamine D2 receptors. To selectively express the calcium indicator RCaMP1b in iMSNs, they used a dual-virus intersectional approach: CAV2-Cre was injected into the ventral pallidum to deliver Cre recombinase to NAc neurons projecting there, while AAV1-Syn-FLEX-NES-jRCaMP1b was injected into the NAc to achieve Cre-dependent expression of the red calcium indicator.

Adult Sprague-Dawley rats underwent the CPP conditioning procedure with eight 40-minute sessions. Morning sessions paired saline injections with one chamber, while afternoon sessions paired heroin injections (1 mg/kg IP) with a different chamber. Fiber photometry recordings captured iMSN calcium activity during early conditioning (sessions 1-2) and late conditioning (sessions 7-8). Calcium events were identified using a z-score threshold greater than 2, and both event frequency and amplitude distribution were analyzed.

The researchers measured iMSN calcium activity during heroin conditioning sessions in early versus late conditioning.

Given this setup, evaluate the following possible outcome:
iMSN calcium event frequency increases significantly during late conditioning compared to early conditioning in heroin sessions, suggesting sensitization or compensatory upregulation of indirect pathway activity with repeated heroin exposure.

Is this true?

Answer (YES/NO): NO